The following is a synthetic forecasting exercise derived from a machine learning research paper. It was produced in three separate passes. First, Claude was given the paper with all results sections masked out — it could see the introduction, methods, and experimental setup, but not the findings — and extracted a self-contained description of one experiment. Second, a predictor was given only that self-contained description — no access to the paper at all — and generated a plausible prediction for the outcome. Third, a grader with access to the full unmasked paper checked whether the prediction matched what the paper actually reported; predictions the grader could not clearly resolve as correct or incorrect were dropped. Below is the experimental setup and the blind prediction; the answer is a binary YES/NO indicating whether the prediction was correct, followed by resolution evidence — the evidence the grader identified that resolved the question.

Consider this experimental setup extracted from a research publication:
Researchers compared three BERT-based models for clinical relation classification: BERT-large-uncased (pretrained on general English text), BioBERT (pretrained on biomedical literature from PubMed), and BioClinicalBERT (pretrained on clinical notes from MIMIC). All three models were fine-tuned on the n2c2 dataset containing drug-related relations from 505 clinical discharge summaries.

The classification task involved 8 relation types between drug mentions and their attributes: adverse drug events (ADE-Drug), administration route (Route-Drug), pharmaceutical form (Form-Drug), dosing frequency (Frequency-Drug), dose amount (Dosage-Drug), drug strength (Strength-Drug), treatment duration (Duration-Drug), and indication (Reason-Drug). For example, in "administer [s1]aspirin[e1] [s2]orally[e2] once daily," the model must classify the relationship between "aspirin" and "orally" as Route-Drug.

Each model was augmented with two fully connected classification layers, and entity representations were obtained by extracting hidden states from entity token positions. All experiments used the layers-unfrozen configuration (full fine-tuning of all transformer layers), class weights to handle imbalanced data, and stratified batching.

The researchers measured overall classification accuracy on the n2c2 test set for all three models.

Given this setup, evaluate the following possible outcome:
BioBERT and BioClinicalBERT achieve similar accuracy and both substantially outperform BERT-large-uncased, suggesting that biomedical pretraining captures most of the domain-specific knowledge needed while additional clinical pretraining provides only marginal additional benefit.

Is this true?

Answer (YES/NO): NO